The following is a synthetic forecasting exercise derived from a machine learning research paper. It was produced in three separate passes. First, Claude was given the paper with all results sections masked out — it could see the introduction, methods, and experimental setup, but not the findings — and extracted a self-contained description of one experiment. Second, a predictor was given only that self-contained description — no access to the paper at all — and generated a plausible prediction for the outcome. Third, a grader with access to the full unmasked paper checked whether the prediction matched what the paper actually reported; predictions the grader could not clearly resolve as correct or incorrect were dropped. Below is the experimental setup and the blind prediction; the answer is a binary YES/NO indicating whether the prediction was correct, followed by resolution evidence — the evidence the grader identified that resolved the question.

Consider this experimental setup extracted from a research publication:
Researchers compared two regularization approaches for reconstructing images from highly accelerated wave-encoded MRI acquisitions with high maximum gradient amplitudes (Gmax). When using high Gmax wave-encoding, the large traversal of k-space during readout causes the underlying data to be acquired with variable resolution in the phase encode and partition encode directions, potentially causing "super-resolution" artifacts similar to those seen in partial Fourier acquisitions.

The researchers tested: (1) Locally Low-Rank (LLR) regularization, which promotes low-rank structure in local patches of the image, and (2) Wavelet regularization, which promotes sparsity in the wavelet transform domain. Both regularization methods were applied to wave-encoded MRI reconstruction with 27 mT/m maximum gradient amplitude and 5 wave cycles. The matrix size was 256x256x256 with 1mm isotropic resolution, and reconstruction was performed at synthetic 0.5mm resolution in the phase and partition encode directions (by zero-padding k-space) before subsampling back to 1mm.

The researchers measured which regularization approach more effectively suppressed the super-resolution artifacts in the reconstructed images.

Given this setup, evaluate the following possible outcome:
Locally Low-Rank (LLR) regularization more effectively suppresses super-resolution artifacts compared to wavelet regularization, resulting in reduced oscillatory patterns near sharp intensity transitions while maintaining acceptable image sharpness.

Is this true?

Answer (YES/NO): NO